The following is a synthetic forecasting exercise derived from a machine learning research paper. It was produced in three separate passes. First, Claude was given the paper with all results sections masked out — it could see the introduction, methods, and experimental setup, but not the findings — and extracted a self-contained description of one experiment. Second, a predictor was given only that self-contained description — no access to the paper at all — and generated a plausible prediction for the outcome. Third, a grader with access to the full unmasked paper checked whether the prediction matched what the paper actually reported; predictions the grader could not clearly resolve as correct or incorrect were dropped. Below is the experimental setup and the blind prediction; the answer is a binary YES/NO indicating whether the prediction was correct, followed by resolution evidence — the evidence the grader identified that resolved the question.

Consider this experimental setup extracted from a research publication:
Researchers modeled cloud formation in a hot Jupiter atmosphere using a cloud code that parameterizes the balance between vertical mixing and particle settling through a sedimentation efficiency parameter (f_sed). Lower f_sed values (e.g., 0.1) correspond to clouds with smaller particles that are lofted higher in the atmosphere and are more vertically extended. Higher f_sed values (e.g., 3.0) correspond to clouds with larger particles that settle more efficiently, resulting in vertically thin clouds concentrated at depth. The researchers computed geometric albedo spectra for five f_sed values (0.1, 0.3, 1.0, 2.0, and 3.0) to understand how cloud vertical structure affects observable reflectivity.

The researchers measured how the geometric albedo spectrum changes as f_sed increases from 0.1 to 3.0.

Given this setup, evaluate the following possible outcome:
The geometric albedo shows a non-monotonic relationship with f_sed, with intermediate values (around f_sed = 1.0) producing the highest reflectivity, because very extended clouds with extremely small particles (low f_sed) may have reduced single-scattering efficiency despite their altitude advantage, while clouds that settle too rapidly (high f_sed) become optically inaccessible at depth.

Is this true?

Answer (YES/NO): NO